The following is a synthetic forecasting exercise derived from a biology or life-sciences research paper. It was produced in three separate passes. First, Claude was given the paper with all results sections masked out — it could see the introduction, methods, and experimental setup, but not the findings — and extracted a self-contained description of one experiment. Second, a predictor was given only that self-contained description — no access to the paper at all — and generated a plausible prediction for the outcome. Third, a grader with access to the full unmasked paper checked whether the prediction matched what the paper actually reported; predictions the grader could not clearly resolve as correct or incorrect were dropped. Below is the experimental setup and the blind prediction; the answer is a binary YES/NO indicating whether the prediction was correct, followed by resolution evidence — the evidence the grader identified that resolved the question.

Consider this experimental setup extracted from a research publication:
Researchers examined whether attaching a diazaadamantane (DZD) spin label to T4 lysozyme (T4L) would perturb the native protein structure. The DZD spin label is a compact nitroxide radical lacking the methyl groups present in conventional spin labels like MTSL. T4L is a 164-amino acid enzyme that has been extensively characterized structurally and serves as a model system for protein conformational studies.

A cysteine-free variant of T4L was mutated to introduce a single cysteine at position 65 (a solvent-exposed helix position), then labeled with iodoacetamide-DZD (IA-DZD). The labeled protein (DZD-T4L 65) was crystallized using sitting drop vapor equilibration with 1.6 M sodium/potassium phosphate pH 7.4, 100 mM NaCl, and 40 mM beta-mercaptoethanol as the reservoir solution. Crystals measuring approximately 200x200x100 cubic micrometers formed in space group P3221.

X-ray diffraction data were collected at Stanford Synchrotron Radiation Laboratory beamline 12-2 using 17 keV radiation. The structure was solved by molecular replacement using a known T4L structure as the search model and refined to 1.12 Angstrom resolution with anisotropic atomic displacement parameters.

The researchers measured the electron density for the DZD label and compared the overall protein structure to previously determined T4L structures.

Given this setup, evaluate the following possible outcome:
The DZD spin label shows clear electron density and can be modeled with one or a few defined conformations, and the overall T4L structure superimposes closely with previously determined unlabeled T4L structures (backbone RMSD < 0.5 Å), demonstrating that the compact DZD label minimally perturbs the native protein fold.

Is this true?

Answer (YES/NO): YES